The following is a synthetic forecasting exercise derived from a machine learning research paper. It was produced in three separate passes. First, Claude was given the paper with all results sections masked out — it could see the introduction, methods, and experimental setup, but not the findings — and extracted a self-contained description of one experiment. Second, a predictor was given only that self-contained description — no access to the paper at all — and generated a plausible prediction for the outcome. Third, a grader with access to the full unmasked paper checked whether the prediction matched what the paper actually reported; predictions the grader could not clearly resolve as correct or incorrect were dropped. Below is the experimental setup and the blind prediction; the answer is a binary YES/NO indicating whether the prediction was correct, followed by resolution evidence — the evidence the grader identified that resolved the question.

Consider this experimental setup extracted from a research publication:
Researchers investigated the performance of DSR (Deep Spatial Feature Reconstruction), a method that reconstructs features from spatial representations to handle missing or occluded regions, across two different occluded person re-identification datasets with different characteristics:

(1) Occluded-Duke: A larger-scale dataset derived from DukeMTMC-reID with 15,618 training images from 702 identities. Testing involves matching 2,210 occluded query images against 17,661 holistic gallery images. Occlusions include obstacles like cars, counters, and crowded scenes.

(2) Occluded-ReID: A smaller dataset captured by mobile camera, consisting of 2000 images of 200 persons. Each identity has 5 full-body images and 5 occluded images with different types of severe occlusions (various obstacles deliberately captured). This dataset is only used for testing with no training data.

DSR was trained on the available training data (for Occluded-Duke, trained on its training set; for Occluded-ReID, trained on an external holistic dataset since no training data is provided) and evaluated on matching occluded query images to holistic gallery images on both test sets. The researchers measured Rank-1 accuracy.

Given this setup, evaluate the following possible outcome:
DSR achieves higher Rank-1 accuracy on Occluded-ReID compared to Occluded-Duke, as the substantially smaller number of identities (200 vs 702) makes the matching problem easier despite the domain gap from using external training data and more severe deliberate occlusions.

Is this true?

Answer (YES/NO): YES